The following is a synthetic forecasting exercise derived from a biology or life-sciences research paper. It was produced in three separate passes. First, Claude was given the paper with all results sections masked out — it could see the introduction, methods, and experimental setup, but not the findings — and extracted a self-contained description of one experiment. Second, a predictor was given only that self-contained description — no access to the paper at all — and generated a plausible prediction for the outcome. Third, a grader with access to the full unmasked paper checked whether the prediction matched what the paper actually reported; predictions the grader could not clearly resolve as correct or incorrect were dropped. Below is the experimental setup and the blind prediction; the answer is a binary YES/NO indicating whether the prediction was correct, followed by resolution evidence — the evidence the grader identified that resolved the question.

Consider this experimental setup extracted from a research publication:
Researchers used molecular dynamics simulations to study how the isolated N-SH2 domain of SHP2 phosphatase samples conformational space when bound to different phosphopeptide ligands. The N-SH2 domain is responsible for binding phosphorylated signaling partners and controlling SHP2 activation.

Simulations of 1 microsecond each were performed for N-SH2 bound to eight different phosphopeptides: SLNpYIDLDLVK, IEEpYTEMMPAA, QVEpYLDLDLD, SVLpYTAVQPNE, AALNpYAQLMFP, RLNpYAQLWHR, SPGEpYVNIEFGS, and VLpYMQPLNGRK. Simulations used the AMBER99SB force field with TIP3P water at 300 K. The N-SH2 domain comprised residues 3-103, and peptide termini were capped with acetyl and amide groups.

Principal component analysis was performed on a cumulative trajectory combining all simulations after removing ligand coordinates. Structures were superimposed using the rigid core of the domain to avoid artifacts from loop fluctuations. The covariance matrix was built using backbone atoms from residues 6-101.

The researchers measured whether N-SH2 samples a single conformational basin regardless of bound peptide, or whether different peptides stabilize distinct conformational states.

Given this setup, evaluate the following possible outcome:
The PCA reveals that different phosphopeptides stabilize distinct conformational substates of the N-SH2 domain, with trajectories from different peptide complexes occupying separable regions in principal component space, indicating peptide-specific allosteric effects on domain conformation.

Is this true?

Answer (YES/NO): YES